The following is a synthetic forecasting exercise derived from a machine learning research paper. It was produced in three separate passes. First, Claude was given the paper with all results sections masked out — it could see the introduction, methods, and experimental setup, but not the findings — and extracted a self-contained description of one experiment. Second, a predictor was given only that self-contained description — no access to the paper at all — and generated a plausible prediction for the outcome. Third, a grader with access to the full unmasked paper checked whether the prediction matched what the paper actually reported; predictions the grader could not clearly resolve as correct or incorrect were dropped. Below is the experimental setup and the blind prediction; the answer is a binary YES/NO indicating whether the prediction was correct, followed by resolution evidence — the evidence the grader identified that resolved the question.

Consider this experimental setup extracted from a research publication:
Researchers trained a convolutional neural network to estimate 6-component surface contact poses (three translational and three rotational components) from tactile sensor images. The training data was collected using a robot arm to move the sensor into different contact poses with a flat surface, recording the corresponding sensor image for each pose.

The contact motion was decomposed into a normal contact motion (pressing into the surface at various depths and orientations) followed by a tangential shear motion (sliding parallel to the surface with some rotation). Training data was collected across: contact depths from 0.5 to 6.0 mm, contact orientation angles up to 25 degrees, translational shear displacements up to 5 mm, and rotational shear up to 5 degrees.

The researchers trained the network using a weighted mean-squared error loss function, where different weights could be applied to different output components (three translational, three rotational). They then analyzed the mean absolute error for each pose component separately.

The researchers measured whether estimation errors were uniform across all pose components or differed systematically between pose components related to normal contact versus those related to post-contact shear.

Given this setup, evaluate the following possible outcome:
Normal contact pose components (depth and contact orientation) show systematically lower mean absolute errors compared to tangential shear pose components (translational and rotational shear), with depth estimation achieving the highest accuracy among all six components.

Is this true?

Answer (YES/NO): NO